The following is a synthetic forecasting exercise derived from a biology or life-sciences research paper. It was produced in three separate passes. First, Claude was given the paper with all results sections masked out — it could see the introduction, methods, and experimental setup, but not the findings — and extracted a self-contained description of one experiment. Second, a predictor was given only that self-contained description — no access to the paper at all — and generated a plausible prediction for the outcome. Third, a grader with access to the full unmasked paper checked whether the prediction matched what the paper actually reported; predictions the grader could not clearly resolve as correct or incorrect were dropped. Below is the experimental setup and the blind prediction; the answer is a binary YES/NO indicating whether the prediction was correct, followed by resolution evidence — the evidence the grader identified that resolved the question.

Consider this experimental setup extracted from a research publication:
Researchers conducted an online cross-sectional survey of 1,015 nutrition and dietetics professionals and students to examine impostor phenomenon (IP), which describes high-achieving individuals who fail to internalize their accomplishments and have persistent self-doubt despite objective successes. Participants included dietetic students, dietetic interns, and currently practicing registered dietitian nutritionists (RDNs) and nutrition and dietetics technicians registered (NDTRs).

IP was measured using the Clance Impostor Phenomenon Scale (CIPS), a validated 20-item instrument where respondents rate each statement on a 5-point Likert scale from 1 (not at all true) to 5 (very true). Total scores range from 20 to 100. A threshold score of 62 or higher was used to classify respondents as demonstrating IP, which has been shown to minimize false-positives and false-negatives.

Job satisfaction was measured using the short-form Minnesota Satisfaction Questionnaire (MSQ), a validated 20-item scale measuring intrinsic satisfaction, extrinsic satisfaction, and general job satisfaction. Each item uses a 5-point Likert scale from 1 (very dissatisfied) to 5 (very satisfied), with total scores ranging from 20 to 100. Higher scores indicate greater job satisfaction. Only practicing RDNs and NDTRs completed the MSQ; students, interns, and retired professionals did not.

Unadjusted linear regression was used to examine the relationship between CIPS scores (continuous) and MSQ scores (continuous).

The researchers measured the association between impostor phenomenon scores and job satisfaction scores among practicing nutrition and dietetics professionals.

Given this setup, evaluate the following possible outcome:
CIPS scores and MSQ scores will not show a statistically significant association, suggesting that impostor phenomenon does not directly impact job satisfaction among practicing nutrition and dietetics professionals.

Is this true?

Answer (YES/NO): NO